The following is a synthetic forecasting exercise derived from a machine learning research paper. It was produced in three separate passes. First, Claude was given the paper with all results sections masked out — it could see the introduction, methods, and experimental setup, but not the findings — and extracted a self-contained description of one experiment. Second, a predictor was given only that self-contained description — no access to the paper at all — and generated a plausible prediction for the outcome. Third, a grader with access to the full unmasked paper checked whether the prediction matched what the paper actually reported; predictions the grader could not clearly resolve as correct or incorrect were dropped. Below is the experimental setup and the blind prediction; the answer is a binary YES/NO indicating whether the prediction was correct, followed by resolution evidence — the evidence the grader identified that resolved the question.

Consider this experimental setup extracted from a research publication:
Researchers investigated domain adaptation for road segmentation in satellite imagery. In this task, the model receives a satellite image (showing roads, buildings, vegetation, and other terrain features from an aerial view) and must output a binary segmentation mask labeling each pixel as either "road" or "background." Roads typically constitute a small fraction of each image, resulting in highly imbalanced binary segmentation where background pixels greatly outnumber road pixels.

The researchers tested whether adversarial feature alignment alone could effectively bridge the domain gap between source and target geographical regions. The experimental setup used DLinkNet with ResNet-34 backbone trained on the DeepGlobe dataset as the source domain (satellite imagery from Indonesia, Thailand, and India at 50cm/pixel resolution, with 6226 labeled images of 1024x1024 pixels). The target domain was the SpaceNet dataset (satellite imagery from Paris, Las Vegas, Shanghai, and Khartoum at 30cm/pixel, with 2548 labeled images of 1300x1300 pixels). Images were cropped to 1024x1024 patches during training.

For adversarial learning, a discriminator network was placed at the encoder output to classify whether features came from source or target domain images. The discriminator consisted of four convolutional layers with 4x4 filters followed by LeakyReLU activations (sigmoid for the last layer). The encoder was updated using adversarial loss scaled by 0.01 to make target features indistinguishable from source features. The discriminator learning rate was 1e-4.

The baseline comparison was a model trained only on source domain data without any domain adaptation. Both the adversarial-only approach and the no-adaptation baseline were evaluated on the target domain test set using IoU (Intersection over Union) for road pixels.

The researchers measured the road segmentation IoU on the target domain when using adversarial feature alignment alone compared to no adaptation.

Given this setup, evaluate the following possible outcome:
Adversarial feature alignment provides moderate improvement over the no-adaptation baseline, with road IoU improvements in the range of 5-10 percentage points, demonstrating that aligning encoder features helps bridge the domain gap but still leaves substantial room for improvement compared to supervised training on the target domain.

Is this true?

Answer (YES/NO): NO